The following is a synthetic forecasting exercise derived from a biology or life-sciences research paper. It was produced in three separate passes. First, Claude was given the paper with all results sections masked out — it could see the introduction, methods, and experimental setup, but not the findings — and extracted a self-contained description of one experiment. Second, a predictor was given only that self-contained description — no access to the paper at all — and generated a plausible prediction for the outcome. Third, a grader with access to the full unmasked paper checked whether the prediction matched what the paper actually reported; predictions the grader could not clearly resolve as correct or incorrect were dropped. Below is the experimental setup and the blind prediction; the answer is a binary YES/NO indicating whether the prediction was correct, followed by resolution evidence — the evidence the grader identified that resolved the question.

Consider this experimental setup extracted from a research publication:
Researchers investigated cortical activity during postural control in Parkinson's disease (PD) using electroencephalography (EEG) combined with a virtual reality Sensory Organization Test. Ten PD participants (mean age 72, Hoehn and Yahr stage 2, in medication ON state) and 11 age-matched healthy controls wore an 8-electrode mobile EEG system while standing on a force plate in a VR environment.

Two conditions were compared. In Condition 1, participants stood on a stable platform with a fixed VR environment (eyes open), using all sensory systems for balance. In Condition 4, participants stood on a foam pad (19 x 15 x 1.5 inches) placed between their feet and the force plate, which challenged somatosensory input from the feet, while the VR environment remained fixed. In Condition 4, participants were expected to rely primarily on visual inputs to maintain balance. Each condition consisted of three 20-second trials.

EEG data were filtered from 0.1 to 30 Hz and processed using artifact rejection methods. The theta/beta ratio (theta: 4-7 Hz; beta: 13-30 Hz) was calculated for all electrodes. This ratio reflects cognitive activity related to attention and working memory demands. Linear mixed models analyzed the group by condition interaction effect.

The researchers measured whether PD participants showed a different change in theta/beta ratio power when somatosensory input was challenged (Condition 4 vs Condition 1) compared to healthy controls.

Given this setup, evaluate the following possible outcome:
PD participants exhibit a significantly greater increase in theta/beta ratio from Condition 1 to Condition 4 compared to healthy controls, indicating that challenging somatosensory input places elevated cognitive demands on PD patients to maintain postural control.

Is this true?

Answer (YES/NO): NO